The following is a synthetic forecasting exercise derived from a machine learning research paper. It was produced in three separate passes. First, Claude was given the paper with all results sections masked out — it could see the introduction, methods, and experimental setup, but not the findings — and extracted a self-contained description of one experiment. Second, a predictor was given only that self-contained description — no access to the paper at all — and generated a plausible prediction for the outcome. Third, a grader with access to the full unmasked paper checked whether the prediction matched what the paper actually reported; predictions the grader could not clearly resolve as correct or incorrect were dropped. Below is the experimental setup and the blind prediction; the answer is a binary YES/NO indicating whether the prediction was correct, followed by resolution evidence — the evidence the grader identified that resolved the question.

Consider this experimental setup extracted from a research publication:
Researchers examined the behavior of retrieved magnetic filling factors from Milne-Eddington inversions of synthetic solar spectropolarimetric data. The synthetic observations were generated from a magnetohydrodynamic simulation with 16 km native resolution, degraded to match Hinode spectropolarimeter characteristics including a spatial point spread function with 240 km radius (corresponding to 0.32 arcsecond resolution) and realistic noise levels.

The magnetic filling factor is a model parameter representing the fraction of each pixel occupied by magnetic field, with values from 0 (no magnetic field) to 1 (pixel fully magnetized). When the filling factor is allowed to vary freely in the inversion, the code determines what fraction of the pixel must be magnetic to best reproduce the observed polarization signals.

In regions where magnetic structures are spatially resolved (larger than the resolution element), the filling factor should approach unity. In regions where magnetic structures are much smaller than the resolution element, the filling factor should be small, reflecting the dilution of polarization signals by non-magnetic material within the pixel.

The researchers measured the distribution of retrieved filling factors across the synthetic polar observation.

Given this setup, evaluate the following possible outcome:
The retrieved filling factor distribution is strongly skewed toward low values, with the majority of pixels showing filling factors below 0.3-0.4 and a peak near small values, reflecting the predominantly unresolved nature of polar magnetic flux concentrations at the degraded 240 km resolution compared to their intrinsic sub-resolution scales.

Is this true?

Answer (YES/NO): NO